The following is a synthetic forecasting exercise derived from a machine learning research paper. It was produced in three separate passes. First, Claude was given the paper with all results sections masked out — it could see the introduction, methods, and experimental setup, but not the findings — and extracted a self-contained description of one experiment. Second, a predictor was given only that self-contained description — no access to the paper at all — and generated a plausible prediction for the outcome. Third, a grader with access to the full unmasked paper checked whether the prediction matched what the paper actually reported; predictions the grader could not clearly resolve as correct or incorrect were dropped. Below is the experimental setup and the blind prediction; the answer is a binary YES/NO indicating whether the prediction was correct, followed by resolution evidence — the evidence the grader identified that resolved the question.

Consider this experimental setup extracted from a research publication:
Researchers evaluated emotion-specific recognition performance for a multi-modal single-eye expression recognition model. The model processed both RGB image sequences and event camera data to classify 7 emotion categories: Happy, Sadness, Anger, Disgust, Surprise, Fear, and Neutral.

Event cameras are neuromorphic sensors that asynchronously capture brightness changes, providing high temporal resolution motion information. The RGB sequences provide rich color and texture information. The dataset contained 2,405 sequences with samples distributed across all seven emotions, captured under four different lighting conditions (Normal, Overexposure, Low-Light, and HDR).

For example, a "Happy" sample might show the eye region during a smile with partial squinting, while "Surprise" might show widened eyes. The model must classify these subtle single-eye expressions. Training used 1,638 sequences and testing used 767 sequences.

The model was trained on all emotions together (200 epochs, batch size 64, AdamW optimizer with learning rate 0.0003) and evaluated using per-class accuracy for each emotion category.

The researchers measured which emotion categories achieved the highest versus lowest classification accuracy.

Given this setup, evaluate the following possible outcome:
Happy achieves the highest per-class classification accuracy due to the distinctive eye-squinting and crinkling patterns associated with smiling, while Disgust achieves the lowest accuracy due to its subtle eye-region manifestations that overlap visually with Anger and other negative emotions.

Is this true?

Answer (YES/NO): NO